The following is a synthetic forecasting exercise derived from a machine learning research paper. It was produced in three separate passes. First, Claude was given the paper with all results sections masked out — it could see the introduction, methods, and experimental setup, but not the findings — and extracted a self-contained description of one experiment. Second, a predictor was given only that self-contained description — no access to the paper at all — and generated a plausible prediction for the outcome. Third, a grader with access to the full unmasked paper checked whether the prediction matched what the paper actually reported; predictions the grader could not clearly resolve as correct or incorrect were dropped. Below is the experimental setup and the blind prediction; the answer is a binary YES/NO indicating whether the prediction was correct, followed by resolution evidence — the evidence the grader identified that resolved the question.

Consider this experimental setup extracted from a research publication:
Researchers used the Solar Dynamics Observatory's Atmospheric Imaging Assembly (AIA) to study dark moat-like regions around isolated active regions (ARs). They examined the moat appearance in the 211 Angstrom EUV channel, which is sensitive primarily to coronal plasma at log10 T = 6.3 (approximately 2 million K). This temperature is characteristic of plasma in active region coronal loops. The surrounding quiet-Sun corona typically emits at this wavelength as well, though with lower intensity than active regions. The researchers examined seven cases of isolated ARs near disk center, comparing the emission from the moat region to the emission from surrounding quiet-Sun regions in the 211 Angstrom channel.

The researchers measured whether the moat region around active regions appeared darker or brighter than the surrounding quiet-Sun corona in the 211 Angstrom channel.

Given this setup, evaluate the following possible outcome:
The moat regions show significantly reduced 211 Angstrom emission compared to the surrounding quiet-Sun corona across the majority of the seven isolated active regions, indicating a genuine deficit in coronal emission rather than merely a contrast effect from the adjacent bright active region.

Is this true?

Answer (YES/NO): NO